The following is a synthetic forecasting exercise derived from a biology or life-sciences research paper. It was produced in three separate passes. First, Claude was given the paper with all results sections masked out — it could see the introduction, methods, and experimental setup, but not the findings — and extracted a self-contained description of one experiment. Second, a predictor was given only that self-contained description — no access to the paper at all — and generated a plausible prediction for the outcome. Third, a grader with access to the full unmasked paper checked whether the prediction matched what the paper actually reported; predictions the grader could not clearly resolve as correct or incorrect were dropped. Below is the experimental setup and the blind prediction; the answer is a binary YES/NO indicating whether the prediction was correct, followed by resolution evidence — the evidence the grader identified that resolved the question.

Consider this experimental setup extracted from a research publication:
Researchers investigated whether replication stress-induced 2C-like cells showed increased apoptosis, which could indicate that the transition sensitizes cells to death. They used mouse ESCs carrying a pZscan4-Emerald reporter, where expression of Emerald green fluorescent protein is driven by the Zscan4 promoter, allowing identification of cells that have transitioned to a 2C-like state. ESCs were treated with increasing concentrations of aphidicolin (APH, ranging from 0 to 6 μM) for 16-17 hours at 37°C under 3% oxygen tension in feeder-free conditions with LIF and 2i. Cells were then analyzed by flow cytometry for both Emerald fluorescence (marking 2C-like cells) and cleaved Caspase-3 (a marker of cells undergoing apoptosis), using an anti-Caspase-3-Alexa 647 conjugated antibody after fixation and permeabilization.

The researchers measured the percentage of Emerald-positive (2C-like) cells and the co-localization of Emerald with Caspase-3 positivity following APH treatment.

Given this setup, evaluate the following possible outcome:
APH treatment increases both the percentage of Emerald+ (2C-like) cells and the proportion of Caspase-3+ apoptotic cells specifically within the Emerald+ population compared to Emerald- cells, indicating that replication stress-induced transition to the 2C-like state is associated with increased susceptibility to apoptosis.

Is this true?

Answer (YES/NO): NO